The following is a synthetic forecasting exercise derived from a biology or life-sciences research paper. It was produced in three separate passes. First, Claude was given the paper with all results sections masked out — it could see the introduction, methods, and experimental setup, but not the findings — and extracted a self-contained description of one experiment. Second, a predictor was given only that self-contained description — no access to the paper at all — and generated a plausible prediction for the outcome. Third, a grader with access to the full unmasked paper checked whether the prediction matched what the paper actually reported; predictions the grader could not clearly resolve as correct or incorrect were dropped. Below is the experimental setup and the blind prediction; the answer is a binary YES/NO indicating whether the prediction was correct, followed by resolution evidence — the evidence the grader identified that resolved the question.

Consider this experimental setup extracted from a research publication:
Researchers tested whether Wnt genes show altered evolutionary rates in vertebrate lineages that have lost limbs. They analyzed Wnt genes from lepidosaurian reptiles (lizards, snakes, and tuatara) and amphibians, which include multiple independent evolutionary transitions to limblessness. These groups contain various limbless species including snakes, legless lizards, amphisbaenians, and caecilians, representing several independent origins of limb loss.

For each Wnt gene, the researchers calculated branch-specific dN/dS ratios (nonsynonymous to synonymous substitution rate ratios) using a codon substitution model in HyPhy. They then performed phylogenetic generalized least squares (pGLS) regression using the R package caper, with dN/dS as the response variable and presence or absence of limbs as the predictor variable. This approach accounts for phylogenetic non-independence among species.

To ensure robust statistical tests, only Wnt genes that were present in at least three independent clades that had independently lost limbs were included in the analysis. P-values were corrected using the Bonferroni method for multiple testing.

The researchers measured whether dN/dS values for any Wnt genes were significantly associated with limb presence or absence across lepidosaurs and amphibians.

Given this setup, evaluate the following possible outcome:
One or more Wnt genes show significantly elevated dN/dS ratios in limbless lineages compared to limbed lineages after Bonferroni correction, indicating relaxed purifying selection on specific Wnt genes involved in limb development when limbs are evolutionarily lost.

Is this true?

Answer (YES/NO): YES